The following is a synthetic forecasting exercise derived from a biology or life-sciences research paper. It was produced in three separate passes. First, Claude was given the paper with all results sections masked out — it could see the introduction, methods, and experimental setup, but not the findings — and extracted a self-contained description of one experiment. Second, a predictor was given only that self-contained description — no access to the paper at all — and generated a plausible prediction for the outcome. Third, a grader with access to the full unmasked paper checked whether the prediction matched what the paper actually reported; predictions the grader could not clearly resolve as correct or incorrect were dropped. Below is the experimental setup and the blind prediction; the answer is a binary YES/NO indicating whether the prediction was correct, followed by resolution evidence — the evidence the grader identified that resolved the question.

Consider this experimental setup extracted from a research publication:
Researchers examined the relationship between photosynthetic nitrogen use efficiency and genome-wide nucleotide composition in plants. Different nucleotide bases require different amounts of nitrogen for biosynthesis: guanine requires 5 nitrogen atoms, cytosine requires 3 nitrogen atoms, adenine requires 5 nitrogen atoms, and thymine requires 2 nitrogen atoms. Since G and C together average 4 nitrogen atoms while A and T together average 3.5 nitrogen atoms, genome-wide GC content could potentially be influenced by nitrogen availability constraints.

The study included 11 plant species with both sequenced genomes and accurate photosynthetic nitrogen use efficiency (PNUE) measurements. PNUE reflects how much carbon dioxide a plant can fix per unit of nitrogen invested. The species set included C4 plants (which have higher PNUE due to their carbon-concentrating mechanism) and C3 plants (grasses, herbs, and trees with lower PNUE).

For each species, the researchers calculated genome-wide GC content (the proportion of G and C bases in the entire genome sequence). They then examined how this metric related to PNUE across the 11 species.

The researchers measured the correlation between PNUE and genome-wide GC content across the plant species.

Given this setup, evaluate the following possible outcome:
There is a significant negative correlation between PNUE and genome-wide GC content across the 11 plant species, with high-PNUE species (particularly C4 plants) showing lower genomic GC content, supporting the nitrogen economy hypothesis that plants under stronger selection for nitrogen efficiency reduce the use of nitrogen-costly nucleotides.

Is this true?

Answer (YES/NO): NO